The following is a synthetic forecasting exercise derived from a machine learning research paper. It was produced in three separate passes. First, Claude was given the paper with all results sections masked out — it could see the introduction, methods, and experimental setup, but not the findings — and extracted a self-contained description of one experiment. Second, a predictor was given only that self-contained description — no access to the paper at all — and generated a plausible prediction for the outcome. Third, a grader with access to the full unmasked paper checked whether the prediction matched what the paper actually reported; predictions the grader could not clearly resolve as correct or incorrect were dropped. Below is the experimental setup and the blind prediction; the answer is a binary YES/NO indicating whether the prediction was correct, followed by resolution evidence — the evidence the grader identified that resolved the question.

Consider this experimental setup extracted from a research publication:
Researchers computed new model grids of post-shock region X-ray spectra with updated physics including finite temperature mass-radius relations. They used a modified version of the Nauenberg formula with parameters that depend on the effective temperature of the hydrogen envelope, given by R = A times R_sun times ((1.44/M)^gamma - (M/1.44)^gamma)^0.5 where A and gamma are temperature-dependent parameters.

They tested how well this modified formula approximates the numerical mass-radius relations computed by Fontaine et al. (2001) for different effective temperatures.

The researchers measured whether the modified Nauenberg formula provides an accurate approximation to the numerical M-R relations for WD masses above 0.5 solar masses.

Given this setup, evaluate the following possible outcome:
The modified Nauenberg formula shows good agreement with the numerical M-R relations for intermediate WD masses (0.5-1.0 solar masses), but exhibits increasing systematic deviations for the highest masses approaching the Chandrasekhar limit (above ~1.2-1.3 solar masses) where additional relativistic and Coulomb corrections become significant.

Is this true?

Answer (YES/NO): NO